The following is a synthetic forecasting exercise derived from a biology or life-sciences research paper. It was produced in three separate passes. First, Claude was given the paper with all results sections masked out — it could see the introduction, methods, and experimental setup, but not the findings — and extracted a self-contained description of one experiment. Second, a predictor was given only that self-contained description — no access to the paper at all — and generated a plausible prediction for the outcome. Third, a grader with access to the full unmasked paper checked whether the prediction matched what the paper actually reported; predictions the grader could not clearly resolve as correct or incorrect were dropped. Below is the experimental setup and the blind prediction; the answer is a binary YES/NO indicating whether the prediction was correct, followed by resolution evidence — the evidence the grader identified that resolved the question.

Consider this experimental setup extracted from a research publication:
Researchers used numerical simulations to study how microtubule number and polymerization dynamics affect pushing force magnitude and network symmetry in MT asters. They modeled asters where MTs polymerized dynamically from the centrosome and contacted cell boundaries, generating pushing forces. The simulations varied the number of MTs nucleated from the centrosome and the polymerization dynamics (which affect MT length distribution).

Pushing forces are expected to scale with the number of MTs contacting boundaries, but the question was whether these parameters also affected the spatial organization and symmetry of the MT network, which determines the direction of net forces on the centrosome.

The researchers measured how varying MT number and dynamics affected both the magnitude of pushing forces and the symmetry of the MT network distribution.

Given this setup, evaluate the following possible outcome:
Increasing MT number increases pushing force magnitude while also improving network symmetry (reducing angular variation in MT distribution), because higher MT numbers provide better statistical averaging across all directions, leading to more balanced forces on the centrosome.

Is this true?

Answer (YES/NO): NO